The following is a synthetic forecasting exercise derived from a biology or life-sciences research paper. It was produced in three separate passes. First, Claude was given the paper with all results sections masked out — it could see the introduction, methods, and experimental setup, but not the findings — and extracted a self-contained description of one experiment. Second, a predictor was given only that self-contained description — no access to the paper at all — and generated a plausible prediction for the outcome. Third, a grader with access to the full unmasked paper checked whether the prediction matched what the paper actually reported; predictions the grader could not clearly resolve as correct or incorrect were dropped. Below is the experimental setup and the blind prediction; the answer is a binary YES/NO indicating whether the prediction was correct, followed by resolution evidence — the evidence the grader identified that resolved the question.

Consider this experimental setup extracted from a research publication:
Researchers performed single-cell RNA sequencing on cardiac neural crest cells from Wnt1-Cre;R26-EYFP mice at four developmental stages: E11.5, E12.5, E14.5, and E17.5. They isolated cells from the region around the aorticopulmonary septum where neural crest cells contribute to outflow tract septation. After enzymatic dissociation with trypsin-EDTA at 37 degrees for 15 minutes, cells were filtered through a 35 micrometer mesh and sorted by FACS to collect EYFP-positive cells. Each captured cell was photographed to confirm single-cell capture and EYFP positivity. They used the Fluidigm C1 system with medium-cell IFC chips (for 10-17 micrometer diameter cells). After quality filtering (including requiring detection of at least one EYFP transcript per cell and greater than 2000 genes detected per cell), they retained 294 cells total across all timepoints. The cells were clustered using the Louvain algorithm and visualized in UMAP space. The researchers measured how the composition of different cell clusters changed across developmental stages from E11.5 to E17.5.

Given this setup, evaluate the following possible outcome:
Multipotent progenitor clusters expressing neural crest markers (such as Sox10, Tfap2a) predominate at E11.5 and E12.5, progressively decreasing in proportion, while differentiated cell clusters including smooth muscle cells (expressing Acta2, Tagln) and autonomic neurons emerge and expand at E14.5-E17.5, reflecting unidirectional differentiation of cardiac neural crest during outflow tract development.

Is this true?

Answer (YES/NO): NO